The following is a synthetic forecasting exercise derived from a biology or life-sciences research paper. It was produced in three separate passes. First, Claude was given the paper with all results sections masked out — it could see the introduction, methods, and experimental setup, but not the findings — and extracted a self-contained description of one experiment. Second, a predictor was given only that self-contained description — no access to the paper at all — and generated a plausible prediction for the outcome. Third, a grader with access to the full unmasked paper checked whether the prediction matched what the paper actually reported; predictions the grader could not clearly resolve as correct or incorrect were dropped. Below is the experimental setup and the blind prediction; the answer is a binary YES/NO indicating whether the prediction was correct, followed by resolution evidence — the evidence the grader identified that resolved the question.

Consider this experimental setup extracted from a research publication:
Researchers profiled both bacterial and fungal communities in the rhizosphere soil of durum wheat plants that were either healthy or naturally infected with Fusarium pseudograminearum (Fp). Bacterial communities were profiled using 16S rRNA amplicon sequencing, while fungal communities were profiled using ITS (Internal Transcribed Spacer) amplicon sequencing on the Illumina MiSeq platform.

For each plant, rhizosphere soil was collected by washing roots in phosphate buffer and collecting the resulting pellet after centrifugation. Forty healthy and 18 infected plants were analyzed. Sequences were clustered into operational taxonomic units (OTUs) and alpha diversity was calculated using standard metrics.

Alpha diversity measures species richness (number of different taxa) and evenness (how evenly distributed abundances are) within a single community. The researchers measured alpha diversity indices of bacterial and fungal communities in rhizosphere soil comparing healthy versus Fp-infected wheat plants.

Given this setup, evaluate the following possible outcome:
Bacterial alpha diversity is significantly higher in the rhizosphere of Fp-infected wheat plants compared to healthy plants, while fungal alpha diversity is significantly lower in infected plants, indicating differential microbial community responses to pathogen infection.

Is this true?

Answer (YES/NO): NO